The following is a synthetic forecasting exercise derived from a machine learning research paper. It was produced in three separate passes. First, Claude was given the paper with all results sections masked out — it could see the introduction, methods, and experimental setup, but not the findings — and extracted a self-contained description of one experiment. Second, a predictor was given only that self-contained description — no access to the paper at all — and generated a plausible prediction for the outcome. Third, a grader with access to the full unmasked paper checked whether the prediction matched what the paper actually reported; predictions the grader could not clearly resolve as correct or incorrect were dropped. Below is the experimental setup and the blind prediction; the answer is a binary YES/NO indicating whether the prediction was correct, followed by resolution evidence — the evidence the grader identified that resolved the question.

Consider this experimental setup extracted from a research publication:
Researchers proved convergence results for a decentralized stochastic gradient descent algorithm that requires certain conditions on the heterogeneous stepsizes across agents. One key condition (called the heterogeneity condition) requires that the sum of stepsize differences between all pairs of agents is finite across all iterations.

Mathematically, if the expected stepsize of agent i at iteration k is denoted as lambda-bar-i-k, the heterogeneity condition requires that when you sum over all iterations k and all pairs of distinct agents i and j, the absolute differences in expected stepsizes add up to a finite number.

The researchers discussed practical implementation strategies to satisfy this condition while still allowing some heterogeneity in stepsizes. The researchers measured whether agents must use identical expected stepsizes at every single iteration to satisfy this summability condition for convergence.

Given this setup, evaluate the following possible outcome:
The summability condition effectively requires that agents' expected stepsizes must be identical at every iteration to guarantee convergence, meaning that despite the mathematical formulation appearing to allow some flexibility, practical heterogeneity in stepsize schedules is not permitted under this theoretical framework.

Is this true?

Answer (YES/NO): NO